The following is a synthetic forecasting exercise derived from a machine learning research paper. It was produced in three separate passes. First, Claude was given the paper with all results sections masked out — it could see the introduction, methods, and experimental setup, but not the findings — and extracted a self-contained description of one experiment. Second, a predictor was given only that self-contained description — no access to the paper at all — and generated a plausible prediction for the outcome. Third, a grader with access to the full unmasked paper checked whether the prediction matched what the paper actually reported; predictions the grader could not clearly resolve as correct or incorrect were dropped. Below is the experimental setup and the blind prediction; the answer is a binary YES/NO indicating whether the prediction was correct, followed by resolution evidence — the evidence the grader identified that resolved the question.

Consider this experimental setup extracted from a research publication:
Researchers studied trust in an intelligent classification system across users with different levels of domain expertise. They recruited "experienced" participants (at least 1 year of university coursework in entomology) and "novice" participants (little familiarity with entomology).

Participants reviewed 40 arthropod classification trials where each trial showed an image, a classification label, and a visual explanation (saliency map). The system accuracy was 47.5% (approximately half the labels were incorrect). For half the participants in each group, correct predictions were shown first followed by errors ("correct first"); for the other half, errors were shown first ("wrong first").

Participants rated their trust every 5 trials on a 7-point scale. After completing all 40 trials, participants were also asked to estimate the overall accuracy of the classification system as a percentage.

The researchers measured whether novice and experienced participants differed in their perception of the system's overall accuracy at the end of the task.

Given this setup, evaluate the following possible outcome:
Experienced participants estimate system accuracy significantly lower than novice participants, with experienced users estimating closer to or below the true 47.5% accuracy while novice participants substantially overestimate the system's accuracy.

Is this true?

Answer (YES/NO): NO